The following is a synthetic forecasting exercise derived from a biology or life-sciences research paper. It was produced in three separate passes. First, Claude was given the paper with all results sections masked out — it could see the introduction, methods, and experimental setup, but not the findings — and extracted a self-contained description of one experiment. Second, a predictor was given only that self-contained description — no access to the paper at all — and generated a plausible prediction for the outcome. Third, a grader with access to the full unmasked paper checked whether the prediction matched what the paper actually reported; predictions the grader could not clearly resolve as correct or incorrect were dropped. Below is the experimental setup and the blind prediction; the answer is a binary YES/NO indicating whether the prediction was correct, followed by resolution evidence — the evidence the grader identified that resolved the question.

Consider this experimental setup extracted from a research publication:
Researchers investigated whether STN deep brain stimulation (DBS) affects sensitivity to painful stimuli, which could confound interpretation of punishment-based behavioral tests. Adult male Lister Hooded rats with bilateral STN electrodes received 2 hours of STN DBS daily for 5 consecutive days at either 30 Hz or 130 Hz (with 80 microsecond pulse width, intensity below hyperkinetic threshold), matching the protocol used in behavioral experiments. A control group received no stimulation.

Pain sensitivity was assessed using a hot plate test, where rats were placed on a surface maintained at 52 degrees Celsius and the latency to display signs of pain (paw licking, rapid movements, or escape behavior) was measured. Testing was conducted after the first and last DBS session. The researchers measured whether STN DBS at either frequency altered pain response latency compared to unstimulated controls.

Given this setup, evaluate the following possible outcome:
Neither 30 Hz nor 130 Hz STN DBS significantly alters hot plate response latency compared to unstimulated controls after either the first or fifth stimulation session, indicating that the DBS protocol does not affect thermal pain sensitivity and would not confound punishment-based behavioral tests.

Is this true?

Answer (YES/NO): YES